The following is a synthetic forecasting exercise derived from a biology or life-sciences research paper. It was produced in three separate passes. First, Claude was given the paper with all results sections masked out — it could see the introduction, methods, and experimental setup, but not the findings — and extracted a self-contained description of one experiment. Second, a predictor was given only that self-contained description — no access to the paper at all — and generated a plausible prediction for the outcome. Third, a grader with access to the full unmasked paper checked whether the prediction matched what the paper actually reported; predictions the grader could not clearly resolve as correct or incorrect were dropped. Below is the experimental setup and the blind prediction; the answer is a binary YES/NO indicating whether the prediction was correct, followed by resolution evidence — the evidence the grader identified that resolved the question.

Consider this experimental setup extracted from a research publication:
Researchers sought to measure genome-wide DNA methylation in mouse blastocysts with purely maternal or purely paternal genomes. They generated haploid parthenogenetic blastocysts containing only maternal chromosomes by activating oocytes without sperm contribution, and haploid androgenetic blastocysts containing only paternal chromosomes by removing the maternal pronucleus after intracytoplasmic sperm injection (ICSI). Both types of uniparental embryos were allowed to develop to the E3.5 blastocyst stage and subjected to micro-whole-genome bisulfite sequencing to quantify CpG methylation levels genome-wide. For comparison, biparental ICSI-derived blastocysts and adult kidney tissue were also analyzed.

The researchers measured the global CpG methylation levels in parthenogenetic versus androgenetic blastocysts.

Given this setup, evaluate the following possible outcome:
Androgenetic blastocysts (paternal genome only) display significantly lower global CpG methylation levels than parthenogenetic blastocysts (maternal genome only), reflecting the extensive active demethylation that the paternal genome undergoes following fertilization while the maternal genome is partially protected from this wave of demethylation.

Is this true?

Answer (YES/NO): NO